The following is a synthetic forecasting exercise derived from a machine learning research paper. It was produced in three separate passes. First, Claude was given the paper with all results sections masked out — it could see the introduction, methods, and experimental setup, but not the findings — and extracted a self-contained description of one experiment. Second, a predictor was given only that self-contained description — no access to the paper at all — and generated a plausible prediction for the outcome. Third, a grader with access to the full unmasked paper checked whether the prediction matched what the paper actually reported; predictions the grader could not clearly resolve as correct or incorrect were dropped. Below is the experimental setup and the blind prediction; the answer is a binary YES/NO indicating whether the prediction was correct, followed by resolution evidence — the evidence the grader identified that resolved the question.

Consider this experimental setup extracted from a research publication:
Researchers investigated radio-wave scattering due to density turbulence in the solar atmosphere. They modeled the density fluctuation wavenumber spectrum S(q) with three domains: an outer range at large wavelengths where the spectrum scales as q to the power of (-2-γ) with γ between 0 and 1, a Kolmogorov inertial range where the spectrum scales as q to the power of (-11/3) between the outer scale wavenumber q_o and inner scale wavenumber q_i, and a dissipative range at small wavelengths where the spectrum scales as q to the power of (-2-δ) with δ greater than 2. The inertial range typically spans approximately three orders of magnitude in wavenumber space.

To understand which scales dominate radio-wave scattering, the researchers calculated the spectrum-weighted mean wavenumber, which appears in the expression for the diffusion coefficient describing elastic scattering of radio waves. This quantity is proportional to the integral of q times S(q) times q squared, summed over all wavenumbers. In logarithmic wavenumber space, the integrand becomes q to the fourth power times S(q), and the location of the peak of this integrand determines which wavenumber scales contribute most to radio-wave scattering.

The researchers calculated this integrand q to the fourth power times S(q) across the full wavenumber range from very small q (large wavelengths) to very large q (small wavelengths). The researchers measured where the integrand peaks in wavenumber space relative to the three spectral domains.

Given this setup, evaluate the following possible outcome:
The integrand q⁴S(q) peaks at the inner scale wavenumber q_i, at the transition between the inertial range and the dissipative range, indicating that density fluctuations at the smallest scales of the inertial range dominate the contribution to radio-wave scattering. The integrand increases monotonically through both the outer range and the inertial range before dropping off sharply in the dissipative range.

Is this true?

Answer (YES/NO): YES